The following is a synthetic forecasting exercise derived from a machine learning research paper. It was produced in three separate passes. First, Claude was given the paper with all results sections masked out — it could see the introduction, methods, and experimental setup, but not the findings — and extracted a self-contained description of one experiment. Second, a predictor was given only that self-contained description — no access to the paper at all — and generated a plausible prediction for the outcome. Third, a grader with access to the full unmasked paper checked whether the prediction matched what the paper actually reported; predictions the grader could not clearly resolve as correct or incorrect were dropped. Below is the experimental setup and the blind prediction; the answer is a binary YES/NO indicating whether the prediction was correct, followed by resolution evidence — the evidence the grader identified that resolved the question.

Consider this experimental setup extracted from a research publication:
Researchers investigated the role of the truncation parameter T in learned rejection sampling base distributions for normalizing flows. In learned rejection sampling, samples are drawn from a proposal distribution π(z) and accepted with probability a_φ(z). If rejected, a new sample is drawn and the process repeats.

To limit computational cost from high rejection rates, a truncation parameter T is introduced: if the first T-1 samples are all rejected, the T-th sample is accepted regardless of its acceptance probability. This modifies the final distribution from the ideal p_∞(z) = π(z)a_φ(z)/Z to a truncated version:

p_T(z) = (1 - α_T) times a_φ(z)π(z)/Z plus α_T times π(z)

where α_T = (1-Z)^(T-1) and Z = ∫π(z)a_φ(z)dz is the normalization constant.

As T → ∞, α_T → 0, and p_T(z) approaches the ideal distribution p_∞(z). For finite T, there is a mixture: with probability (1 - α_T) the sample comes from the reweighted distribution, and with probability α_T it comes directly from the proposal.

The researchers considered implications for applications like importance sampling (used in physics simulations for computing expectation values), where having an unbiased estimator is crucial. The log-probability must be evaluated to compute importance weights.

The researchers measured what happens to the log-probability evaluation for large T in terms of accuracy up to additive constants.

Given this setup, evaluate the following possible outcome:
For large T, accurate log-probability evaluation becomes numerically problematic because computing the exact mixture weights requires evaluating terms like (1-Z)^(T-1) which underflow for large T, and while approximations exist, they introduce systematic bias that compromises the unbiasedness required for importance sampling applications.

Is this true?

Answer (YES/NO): NO